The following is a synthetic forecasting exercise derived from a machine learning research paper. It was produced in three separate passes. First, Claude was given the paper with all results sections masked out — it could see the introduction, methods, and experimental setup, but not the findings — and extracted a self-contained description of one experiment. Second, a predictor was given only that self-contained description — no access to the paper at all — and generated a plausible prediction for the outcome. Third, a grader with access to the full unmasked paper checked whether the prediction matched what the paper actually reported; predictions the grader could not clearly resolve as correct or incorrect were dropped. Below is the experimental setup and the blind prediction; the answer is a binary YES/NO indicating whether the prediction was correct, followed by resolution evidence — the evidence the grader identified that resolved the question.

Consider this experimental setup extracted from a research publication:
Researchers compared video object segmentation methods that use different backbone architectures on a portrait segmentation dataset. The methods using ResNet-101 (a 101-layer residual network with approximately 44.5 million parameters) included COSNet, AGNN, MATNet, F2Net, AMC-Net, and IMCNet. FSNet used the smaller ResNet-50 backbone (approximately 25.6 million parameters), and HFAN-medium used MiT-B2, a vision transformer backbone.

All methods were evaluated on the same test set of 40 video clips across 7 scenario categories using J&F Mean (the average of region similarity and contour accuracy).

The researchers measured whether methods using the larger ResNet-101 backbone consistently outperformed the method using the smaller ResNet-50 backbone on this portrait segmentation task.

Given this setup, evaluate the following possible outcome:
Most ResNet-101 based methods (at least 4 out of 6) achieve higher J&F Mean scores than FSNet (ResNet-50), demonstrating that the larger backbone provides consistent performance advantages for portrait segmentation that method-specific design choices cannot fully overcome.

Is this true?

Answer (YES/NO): NO